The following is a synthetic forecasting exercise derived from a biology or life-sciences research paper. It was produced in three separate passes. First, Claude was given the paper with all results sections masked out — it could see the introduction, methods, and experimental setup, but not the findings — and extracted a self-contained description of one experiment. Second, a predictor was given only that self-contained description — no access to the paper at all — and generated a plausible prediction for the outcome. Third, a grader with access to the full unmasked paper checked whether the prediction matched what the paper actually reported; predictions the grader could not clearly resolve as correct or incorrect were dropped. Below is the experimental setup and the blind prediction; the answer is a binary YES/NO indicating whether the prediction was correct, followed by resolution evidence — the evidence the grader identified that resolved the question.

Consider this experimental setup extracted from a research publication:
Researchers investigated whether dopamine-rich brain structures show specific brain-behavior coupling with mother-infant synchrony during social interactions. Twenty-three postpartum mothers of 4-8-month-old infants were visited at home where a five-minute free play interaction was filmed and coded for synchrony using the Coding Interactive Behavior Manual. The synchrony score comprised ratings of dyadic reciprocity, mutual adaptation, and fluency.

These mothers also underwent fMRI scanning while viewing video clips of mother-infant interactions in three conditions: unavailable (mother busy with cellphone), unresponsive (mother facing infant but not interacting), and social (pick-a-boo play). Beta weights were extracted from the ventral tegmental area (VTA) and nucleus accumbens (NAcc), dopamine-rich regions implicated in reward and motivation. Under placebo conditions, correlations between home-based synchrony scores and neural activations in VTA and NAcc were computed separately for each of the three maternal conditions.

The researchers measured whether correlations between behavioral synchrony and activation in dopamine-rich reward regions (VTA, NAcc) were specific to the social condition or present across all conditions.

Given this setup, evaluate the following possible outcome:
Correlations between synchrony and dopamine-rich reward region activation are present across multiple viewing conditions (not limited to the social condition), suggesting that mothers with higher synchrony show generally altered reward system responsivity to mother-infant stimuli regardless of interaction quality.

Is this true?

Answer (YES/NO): NO